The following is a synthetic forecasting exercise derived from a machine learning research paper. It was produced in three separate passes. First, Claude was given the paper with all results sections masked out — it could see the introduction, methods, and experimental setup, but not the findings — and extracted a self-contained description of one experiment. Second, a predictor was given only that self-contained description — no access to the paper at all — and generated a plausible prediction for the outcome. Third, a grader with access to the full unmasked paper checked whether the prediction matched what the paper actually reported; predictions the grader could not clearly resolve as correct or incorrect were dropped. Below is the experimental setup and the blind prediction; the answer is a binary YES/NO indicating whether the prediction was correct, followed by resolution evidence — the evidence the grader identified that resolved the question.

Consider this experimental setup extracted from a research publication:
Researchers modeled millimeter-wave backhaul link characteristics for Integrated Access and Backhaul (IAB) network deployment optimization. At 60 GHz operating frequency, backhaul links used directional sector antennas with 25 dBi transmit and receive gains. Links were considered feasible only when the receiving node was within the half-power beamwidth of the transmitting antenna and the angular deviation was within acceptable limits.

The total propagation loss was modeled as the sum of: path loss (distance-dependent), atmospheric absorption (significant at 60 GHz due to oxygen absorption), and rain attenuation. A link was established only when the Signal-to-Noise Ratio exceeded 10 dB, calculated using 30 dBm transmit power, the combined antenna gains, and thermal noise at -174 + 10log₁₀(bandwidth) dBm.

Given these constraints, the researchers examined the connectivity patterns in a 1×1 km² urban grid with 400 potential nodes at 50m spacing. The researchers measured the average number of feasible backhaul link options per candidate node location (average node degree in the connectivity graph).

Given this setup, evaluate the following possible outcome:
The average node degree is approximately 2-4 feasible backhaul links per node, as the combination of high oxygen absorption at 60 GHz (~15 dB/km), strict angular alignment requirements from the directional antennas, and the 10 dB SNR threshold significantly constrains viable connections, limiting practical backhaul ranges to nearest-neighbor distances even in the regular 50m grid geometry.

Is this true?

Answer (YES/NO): NO